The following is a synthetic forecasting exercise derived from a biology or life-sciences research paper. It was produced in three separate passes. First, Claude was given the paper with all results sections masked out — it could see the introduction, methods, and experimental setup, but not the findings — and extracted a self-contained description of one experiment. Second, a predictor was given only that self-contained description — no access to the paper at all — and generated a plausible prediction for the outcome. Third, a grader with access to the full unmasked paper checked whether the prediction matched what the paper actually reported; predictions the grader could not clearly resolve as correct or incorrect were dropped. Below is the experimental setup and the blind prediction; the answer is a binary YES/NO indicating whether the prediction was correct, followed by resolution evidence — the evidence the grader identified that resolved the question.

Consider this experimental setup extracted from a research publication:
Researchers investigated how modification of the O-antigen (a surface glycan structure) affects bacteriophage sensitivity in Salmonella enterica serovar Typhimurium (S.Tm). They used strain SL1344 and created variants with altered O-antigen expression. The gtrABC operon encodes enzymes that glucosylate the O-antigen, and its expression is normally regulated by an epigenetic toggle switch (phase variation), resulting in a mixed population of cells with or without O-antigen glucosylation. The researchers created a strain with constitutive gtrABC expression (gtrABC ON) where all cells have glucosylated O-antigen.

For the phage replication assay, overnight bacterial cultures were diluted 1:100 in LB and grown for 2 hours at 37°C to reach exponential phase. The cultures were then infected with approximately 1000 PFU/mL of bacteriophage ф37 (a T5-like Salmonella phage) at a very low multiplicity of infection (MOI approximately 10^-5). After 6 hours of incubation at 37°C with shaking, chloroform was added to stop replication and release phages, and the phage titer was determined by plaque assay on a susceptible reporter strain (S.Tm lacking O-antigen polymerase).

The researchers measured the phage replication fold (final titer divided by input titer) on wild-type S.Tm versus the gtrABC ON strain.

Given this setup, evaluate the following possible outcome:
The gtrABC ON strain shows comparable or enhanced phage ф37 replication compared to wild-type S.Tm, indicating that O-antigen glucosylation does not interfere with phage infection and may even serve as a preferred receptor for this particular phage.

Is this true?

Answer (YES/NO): NO